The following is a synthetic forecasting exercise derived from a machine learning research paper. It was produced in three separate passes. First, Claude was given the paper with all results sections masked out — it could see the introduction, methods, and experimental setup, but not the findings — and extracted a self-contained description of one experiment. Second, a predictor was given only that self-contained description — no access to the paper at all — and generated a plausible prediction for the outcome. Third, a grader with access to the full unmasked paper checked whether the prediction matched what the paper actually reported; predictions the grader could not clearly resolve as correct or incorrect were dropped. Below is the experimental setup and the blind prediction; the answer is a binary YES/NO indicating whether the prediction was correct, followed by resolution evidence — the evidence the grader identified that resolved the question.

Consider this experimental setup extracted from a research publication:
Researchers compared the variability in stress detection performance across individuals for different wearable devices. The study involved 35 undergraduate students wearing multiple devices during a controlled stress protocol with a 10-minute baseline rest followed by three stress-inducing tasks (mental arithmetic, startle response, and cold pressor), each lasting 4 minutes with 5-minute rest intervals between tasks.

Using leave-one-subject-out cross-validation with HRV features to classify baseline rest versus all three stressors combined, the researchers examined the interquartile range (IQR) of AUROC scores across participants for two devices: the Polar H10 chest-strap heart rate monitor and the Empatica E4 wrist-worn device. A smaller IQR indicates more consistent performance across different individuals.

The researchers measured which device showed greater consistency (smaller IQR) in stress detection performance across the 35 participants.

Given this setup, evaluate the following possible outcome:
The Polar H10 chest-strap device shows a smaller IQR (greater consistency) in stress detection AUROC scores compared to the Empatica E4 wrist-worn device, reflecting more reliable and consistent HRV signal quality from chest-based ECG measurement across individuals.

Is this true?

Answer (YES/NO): YES